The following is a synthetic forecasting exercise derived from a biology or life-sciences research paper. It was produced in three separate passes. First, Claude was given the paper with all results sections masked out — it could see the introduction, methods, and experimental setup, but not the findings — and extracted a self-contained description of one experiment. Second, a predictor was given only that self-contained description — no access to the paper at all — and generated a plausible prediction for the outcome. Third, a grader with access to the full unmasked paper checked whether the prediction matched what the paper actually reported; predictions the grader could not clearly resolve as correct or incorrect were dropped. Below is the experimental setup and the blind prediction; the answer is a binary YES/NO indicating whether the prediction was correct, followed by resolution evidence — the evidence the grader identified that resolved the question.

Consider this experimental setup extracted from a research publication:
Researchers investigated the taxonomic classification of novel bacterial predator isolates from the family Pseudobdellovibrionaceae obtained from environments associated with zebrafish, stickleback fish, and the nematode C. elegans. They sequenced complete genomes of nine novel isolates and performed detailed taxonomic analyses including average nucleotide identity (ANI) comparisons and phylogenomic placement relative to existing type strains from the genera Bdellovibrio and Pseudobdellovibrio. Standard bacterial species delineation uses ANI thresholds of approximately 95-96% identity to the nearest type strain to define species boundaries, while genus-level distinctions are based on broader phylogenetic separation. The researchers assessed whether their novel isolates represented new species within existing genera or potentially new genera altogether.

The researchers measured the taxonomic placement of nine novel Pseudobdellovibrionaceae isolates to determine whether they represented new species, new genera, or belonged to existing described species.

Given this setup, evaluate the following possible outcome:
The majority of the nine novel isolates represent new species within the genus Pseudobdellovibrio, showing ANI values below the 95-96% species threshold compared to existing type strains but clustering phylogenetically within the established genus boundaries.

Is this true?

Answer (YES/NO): NO